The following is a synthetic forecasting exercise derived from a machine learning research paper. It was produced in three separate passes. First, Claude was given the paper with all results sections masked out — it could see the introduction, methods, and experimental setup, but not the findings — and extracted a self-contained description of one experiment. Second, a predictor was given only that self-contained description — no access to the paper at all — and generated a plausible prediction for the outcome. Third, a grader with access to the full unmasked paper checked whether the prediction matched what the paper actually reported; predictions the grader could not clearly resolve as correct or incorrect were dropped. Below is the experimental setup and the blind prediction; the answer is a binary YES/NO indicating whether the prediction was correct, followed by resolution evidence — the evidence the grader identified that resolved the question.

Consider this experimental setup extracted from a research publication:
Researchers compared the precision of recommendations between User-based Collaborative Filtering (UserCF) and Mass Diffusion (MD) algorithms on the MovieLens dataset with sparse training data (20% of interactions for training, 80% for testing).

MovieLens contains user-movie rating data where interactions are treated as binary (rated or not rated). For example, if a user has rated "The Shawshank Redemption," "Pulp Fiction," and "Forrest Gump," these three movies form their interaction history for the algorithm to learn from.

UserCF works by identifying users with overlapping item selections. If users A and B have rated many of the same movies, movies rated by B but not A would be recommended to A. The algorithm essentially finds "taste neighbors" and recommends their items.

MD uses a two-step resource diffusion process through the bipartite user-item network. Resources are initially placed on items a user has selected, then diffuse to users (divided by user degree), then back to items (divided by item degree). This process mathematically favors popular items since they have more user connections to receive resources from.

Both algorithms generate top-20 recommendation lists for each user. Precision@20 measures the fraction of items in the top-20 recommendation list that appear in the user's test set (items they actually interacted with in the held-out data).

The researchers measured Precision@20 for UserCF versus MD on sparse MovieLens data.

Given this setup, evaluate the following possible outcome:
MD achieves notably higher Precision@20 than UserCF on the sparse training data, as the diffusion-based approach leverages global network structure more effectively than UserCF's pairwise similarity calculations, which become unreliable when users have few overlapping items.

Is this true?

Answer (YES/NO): NO